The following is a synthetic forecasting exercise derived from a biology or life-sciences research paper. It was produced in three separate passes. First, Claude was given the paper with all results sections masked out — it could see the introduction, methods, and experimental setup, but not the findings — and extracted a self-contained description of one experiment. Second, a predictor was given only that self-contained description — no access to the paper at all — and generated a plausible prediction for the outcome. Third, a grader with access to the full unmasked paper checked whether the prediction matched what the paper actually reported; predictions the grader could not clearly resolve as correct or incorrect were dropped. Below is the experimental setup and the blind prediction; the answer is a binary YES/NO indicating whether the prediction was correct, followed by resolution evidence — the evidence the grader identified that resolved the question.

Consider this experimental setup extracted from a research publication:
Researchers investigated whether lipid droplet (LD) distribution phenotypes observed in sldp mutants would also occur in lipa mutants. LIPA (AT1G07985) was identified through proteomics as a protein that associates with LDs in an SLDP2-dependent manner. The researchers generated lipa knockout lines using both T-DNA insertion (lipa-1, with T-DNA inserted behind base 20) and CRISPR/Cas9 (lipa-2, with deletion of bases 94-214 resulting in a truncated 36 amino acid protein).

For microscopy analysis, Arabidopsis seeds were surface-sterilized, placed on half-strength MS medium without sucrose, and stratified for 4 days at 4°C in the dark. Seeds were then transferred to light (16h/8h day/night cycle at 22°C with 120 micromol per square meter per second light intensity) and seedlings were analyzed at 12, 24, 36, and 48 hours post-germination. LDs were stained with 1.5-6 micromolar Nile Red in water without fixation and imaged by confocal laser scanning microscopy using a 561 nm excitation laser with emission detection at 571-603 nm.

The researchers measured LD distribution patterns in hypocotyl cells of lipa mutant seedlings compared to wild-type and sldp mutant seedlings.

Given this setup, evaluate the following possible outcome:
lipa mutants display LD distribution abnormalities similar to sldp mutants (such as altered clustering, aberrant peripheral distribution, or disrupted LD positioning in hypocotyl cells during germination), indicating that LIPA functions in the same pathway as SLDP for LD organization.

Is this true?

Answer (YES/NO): YES